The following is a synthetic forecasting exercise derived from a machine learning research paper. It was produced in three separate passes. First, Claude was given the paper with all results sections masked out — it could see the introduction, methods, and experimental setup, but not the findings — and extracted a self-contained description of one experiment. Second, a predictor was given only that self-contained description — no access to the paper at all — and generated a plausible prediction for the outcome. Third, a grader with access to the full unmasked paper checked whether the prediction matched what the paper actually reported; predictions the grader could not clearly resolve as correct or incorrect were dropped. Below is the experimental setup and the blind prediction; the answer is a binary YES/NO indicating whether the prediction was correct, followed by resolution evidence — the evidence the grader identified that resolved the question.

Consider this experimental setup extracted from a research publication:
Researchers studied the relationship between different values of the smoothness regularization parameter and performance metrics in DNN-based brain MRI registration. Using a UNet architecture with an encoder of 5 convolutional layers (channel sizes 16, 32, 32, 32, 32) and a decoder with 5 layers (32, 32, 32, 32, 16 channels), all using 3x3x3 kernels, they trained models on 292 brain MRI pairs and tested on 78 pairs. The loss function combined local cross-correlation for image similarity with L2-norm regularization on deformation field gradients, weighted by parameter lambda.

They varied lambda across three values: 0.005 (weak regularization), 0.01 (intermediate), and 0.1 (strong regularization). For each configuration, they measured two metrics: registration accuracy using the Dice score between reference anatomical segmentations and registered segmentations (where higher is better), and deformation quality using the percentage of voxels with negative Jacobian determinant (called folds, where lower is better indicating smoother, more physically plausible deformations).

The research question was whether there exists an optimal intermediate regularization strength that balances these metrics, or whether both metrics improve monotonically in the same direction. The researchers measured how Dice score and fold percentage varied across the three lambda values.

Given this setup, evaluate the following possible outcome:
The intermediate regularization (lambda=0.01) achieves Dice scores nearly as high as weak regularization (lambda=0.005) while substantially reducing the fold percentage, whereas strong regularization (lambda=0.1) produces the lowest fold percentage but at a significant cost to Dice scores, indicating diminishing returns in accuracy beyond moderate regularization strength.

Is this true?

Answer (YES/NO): NO